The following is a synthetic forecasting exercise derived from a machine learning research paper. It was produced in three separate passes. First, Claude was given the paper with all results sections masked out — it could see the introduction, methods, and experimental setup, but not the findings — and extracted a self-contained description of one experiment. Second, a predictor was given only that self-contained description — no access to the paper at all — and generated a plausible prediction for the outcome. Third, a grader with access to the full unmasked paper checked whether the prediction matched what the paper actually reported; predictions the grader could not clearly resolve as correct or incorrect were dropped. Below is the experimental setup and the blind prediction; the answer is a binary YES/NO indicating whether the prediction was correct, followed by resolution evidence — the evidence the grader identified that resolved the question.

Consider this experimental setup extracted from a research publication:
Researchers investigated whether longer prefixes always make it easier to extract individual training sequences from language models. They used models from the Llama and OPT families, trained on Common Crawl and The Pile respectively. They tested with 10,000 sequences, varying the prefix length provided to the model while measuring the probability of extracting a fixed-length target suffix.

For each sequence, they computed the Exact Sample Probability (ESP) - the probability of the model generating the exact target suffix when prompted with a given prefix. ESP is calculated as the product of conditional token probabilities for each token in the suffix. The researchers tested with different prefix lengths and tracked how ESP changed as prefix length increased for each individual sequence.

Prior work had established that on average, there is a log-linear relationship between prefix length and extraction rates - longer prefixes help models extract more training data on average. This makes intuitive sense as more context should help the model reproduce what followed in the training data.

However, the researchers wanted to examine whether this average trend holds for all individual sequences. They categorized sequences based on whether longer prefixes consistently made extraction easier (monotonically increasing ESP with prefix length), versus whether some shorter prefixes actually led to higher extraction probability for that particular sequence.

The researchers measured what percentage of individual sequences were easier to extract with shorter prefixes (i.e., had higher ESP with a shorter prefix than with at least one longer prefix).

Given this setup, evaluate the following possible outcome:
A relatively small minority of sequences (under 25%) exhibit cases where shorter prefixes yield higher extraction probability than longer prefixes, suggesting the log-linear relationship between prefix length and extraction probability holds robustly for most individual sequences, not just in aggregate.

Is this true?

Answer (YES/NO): NO